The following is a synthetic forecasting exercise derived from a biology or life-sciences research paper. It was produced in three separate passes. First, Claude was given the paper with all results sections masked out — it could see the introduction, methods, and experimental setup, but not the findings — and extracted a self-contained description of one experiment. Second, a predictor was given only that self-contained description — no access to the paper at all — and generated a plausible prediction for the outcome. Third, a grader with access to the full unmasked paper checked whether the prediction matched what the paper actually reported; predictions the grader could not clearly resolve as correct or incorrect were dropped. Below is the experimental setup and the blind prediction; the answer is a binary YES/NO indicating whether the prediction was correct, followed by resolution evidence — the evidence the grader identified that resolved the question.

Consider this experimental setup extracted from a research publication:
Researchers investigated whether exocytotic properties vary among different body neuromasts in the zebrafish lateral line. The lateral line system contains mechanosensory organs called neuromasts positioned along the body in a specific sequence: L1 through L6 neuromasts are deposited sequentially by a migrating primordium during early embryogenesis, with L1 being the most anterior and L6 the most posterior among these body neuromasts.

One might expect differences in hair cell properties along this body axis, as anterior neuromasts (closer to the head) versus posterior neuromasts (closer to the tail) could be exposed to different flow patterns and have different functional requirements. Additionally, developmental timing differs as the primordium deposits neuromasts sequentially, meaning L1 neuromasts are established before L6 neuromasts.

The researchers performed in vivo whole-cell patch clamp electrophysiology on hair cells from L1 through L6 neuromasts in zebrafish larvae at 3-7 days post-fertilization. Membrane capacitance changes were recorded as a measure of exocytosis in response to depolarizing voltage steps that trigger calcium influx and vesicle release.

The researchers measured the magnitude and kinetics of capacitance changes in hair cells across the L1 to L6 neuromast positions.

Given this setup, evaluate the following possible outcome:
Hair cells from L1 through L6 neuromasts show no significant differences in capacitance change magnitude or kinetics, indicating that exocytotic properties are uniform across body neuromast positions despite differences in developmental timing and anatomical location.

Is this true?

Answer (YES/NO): YES